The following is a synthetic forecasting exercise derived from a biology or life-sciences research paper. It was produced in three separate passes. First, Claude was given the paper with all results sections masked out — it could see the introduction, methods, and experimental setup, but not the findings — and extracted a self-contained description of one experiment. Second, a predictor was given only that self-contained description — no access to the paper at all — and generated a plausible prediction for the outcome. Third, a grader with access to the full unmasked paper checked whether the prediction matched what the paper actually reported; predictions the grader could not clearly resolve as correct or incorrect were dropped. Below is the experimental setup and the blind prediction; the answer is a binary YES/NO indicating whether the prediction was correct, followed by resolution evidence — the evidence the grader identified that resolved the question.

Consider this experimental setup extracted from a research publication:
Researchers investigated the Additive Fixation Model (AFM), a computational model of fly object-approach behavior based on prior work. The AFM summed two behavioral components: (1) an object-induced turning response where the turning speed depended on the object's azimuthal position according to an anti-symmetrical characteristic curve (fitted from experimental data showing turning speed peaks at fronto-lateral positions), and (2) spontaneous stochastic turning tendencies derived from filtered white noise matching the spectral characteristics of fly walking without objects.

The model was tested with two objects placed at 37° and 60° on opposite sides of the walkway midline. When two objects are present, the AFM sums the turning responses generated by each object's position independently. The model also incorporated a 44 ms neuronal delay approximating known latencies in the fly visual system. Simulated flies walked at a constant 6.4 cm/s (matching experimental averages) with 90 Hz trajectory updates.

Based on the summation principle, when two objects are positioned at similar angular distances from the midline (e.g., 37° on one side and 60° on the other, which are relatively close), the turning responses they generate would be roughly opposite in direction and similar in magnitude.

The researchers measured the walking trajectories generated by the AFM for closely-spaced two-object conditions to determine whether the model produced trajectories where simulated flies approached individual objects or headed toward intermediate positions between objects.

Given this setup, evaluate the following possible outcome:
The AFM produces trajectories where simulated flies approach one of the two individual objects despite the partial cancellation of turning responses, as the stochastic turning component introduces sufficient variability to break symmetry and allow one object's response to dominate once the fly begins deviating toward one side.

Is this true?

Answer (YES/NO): NO